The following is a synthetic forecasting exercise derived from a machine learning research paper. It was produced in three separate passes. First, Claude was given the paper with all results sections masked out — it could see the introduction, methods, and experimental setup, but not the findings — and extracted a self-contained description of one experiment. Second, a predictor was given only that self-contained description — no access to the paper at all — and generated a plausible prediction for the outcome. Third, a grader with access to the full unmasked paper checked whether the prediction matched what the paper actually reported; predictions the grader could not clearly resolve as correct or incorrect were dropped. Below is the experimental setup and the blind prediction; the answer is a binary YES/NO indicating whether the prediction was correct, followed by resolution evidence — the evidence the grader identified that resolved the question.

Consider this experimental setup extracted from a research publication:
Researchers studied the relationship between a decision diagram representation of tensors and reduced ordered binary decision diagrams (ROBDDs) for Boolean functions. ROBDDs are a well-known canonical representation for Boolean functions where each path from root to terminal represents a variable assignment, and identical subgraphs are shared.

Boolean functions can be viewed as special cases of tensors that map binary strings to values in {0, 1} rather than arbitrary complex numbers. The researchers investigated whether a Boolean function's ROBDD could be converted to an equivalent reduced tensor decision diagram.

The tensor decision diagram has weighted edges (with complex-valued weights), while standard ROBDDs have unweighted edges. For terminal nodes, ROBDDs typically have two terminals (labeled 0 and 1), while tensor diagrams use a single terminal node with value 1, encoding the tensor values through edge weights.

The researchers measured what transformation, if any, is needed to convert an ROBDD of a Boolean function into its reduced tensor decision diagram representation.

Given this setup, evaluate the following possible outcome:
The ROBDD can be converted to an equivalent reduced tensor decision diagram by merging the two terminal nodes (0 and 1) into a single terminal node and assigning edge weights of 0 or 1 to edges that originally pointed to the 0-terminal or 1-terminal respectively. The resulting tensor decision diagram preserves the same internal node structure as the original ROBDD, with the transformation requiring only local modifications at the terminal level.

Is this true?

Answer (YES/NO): YES